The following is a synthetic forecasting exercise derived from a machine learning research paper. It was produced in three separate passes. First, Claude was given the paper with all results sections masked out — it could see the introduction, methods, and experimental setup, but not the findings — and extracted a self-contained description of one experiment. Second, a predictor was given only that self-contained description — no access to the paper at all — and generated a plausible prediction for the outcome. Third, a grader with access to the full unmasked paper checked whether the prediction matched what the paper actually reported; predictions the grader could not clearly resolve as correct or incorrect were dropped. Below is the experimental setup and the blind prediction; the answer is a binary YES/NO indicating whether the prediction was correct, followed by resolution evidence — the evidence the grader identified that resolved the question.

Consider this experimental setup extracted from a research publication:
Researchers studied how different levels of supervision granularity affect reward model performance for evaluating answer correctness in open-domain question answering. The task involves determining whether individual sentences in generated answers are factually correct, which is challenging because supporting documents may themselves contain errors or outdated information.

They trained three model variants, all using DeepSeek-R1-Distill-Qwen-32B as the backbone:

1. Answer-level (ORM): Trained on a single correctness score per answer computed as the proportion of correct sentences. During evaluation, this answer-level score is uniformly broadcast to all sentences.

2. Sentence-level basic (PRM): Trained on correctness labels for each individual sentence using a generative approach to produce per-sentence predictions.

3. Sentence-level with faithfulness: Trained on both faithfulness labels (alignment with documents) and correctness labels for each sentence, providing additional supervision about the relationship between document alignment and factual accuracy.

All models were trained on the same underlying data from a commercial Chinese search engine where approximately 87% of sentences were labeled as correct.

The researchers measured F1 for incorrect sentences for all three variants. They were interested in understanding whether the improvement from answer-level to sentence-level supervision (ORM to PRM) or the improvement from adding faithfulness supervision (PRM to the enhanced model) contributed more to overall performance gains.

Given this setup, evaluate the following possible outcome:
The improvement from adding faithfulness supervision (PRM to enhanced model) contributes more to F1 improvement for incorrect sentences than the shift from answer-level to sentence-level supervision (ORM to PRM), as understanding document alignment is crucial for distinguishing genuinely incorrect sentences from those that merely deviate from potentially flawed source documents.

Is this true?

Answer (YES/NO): NO